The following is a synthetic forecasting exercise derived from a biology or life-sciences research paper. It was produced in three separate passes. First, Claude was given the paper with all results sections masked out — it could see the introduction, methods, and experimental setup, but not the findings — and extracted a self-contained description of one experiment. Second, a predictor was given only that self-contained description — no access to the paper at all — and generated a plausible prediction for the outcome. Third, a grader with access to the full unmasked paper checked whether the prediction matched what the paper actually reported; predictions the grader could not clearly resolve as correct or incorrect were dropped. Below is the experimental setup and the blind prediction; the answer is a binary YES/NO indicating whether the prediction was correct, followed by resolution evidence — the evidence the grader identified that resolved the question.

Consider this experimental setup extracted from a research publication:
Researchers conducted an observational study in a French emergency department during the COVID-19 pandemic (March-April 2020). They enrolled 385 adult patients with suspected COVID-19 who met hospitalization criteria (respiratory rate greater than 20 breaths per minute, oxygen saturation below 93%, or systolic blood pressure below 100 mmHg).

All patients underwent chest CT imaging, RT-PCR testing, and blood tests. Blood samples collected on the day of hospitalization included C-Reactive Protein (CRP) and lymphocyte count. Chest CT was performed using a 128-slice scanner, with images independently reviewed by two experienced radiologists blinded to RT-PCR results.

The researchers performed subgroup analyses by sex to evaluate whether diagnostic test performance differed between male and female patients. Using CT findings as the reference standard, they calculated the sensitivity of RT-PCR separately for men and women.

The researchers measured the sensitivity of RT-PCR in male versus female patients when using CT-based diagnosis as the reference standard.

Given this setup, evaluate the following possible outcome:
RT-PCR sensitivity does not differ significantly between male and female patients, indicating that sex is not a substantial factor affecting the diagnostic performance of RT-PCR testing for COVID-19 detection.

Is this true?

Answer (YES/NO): NO